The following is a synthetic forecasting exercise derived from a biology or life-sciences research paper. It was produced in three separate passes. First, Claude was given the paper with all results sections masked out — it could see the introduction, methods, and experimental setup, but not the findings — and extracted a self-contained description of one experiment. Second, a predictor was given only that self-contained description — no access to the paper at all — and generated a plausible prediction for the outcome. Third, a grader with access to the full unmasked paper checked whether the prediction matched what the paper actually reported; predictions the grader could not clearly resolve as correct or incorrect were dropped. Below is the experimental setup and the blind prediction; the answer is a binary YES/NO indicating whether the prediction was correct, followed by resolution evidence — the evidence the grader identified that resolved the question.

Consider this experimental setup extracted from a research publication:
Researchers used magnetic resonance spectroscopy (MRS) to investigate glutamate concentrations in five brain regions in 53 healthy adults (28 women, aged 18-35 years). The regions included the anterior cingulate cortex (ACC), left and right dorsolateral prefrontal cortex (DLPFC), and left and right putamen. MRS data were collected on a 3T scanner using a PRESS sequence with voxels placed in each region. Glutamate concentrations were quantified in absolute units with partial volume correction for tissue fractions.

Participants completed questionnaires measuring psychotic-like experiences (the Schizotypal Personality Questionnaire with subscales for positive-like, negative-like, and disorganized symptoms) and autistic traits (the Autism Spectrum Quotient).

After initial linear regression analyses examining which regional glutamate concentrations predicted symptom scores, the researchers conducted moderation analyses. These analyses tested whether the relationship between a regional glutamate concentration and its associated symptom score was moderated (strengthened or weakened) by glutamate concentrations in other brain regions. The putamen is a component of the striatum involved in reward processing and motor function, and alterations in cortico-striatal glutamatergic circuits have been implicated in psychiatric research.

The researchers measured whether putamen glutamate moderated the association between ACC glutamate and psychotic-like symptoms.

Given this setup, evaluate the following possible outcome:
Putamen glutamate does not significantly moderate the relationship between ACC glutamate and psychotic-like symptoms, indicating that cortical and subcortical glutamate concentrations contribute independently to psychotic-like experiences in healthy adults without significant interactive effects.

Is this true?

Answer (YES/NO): NO